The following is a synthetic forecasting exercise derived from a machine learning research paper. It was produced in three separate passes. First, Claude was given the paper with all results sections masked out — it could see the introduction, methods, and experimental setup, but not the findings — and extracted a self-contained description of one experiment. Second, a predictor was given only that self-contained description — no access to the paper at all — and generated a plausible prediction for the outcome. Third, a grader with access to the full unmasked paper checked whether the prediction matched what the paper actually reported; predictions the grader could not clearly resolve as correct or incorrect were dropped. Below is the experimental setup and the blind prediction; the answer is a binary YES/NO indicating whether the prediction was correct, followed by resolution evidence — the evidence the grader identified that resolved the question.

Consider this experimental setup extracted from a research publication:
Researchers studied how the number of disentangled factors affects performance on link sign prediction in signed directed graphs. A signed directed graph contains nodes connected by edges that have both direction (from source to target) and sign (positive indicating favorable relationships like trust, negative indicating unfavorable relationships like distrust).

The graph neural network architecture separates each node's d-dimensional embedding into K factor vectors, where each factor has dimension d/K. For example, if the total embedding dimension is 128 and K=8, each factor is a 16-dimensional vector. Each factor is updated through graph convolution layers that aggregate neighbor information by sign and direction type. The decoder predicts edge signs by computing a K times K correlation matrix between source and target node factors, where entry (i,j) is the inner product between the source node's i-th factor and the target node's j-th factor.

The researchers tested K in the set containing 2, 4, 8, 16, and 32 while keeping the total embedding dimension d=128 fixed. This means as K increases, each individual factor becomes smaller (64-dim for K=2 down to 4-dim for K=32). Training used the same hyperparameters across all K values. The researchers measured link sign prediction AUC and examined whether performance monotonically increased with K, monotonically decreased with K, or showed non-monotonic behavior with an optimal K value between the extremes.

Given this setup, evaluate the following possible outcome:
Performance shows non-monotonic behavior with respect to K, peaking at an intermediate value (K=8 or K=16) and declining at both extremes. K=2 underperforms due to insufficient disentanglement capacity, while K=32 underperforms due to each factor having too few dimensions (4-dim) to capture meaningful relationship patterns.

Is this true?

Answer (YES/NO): YES